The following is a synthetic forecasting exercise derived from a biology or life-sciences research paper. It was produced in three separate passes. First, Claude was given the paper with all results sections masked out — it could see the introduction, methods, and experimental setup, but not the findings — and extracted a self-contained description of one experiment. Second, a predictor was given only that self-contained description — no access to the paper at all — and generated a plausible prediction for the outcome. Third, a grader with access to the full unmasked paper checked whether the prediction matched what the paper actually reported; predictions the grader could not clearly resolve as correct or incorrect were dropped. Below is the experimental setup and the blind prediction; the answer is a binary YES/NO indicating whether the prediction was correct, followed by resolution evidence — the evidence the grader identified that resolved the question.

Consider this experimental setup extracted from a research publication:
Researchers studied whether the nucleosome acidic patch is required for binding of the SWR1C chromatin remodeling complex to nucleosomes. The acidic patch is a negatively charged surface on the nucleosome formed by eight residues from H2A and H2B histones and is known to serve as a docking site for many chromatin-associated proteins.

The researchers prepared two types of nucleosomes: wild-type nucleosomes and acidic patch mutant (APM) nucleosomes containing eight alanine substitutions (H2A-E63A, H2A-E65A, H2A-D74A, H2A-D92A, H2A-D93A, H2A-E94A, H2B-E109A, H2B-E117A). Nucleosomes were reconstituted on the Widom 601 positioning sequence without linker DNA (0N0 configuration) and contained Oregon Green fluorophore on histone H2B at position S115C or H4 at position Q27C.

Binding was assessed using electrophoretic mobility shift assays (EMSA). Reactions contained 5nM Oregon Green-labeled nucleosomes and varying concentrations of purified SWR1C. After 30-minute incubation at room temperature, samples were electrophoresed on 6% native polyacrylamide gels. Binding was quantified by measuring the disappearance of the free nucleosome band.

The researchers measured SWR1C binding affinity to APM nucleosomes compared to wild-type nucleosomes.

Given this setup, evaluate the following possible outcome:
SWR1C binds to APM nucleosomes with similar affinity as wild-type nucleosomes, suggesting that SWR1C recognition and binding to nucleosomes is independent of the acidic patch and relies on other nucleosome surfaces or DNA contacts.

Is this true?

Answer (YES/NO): YES